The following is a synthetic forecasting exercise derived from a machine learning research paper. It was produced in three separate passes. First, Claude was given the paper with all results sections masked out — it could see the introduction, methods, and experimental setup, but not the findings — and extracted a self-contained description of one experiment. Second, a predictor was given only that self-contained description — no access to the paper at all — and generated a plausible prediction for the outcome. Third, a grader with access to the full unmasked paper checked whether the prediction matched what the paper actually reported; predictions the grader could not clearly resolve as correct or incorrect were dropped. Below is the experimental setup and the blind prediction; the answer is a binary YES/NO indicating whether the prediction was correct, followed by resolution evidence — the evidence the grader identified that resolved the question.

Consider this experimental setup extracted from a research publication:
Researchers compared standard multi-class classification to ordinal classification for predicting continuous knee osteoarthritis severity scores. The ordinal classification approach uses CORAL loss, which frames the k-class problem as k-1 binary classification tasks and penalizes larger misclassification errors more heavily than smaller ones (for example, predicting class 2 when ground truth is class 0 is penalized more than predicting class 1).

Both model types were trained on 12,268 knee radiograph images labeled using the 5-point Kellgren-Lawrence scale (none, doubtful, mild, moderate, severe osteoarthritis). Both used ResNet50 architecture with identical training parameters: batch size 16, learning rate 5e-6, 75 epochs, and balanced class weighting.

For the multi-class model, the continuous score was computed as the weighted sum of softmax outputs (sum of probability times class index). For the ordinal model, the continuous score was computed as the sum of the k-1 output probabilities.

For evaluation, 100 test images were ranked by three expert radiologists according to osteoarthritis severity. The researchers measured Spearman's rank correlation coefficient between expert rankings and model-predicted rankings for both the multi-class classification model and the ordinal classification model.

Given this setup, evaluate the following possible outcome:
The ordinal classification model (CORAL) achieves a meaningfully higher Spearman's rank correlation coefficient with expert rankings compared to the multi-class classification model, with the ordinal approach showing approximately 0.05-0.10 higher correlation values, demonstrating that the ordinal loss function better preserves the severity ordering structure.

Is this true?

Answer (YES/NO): NO